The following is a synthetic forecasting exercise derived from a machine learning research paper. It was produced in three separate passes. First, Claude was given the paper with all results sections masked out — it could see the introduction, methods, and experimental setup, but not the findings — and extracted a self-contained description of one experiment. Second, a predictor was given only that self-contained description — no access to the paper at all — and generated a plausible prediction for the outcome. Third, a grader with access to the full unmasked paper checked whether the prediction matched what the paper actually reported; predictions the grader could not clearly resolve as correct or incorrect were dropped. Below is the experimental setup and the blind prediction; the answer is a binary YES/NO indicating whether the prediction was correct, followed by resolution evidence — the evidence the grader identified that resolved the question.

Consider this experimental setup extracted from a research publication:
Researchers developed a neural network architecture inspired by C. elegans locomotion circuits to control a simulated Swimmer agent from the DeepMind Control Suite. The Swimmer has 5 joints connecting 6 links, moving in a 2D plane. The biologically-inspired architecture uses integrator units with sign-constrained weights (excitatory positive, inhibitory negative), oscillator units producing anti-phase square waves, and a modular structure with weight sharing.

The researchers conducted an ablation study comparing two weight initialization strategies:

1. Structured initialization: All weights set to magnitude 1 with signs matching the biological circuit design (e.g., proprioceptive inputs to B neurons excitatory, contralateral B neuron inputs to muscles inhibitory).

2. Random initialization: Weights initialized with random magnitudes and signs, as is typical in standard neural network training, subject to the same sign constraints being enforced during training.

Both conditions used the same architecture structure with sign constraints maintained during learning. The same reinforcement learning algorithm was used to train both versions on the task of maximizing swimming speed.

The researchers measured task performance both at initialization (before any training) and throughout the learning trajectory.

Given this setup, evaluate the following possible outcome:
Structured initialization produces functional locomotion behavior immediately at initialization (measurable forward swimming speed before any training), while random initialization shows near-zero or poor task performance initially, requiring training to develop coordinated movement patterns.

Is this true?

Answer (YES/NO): YES